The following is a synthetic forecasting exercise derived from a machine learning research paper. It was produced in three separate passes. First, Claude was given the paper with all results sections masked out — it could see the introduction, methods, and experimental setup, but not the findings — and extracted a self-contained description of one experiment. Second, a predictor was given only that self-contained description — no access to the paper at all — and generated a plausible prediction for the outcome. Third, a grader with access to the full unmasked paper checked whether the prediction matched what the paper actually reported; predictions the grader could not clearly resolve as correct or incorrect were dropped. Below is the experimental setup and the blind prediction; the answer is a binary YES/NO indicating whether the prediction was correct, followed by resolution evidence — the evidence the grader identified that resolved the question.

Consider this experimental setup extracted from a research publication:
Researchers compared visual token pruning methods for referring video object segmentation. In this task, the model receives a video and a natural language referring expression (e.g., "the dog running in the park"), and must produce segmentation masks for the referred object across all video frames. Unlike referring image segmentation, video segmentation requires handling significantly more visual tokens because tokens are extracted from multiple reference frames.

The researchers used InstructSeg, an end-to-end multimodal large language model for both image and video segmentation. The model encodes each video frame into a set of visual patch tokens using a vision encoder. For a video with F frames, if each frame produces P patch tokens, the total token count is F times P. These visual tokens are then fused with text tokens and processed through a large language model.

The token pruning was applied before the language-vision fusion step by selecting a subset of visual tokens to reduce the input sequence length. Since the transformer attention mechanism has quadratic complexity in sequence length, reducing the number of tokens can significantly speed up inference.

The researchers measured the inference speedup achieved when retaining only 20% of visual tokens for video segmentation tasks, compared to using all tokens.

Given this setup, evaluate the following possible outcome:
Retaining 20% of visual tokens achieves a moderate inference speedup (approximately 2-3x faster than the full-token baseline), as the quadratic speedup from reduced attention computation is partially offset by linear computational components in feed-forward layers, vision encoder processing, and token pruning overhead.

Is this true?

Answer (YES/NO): NO